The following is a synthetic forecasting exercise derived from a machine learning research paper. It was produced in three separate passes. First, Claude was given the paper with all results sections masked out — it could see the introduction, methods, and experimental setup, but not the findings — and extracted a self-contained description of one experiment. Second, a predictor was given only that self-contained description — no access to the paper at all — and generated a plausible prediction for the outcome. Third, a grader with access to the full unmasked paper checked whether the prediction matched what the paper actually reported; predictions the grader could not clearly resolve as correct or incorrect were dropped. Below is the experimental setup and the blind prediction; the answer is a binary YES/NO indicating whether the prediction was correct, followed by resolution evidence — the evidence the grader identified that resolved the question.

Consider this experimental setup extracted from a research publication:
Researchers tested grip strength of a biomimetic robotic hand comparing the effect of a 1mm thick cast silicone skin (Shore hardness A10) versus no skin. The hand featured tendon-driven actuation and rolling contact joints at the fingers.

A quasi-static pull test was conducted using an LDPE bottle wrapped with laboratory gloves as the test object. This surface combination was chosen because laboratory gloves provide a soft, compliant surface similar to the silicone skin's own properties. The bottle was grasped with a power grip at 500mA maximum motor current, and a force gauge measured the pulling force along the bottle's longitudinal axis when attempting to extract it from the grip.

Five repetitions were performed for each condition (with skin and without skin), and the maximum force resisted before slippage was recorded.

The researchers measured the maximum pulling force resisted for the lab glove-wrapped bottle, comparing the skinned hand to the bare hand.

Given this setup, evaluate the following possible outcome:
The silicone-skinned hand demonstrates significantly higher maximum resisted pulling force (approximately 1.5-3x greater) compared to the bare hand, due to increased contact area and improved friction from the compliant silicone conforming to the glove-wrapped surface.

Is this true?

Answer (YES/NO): YES